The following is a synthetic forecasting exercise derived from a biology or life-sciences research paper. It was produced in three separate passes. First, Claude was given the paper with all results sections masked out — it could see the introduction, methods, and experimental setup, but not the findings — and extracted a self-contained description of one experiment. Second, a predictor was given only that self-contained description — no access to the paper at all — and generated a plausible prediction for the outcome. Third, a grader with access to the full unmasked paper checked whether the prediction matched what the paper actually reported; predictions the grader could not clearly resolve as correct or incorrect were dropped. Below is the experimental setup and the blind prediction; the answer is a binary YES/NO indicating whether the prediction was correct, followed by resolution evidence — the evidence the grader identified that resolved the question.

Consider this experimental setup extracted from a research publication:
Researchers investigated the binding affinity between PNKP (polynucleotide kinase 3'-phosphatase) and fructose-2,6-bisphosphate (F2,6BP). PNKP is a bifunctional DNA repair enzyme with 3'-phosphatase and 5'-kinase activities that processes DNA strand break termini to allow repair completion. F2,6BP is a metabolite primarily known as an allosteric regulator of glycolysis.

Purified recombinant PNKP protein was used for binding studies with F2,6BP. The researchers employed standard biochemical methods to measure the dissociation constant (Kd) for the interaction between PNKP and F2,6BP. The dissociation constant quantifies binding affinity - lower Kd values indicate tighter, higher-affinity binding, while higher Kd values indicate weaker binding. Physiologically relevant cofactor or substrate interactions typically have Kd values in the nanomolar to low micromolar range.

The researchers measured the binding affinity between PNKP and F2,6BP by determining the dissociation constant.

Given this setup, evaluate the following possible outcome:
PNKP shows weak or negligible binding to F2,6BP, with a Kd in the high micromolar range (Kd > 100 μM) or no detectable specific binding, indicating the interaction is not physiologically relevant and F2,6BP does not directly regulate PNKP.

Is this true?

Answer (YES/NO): NO